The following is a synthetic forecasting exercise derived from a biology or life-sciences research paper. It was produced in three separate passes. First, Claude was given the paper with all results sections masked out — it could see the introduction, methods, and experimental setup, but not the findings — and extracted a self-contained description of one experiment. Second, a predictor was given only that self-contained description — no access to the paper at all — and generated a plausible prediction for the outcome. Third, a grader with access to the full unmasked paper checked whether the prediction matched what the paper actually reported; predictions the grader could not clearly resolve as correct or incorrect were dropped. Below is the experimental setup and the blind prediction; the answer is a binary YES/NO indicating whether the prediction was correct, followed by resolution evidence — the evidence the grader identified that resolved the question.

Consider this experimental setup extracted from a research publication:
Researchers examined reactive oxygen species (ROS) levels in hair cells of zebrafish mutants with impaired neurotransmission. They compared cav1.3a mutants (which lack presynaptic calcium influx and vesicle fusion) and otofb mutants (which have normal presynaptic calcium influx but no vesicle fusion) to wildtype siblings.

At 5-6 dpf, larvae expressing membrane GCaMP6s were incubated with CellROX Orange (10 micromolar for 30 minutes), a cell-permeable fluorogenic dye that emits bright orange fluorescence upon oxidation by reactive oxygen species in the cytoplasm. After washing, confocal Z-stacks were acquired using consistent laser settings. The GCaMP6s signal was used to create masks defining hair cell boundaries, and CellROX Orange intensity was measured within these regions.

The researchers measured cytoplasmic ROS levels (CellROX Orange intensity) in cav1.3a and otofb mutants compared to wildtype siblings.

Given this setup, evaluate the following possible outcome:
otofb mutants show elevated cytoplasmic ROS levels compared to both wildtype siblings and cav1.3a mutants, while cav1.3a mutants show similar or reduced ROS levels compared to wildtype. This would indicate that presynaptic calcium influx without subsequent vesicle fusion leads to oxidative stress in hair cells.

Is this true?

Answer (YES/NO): NO